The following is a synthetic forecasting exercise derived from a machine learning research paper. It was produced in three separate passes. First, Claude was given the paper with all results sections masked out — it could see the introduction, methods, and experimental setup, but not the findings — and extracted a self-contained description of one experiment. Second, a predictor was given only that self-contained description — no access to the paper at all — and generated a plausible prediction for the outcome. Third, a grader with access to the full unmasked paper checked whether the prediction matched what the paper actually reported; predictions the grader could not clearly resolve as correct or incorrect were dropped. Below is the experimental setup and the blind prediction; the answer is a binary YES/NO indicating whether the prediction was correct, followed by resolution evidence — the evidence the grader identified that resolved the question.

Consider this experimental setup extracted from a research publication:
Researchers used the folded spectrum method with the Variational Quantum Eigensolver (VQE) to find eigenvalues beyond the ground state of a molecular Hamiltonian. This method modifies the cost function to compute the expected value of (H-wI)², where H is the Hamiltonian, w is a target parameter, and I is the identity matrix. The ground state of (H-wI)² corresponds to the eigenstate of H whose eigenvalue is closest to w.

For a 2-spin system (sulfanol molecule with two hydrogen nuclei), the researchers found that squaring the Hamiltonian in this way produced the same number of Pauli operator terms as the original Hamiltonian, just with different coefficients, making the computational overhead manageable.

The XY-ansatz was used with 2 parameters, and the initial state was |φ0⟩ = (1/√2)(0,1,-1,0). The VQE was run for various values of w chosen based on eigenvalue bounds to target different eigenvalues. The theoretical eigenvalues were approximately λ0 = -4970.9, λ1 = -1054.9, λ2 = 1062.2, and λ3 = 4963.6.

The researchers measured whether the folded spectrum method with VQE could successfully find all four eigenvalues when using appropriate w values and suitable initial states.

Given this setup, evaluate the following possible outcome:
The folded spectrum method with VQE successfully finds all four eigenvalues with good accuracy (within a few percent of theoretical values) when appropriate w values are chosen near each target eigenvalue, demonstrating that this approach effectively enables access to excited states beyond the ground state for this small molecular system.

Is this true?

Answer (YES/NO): NO